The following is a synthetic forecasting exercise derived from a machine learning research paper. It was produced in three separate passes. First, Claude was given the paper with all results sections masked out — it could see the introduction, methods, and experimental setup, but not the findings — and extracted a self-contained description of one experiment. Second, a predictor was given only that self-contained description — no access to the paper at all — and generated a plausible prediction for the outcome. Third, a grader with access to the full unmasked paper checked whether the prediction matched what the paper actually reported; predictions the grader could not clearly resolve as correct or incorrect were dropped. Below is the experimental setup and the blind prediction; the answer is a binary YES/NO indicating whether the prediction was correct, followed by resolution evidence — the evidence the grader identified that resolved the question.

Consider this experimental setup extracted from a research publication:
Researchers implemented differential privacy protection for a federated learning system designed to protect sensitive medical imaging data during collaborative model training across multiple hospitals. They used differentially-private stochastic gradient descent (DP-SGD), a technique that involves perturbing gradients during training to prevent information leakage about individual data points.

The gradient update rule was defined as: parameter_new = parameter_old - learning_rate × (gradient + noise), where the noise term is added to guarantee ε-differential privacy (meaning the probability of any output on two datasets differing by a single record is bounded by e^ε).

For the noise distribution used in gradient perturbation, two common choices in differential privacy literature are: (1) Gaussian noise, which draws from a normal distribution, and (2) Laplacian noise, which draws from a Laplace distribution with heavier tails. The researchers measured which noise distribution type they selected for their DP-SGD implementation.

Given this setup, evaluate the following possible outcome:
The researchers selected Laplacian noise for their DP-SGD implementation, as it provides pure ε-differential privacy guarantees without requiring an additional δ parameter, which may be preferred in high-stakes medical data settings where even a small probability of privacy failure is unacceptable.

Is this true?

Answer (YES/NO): NO